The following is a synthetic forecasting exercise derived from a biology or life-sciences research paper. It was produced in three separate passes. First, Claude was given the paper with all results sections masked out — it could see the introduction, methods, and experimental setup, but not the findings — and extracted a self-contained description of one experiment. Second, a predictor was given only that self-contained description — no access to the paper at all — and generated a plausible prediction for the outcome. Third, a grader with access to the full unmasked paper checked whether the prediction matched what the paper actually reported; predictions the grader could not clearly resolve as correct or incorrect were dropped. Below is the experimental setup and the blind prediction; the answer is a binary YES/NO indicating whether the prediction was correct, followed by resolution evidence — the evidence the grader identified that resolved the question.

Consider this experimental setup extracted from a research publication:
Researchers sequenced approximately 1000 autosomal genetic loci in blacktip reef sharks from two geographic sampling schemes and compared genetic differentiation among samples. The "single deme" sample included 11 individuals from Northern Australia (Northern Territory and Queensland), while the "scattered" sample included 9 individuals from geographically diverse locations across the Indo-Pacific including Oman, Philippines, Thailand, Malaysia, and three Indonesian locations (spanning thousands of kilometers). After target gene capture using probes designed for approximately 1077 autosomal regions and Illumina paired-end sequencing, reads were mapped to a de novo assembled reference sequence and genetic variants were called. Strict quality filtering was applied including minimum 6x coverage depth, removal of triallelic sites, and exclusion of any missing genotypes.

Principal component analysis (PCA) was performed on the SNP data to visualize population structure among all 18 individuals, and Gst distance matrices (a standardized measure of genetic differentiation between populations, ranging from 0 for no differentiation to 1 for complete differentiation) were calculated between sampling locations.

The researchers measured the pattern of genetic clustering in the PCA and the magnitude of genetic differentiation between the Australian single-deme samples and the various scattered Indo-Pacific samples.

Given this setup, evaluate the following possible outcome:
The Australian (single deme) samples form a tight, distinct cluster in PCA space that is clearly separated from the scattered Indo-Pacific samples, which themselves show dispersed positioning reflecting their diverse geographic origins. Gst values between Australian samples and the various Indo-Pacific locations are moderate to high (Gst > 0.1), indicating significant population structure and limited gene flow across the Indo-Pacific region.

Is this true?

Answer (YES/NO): NO